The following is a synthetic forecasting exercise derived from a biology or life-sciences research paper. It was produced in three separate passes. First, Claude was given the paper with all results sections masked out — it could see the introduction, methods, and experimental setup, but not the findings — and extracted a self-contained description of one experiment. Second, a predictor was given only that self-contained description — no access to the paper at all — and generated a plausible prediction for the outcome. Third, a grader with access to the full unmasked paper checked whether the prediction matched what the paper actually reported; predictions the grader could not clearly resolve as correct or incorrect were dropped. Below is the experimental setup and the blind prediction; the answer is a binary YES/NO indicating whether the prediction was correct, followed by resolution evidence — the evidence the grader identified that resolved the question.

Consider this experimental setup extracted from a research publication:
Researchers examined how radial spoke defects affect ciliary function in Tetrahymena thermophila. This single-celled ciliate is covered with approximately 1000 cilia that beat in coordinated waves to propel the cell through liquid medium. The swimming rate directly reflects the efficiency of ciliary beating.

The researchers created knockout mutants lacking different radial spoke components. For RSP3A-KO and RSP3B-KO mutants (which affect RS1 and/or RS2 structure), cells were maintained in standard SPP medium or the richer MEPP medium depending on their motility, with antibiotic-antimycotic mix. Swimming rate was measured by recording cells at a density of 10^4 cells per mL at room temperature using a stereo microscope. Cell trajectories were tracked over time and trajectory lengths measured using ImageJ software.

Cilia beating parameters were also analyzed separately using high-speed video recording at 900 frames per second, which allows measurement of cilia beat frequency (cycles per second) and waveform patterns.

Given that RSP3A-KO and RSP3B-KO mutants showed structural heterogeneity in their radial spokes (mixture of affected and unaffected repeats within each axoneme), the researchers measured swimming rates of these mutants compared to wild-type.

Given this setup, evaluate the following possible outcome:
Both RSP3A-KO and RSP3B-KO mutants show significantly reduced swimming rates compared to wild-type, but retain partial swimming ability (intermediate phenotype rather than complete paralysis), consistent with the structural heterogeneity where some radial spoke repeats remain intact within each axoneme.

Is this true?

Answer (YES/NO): YES